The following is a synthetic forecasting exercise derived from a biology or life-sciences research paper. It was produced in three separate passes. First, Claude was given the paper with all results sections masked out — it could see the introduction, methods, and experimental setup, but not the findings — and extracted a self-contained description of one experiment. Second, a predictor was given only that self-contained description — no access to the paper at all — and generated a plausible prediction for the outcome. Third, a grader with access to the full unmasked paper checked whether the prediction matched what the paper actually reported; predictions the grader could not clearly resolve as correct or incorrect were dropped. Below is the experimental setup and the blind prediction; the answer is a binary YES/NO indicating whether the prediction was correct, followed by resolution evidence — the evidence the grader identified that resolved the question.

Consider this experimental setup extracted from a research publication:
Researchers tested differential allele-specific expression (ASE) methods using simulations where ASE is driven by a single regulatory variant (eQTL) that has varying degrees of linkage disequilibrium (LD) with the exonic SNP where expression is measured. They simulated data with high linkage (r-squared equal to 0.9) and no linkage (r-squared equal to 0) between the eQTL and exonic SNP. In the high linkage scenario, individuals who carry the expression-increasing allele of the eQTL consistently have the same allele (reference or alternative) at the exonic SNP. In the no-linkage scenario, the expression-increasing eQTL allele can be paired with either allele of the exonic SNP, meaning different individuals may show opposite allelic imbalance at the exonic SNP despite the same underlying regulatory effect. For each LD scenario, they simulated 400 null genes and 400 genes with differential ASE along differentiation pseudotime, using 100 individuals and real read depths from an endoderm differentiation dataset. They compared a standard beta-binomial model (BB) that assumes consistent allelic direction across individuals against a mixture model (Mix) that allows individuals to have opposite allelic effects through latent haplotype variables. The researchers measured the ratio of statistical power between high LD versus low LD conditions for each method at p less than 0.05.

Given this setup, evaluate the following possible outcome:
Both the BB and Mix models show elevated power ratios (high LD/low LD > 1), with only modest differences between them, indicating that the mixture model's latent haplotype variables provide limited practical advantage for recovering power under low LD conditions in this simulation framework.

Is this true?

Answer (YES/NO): NO